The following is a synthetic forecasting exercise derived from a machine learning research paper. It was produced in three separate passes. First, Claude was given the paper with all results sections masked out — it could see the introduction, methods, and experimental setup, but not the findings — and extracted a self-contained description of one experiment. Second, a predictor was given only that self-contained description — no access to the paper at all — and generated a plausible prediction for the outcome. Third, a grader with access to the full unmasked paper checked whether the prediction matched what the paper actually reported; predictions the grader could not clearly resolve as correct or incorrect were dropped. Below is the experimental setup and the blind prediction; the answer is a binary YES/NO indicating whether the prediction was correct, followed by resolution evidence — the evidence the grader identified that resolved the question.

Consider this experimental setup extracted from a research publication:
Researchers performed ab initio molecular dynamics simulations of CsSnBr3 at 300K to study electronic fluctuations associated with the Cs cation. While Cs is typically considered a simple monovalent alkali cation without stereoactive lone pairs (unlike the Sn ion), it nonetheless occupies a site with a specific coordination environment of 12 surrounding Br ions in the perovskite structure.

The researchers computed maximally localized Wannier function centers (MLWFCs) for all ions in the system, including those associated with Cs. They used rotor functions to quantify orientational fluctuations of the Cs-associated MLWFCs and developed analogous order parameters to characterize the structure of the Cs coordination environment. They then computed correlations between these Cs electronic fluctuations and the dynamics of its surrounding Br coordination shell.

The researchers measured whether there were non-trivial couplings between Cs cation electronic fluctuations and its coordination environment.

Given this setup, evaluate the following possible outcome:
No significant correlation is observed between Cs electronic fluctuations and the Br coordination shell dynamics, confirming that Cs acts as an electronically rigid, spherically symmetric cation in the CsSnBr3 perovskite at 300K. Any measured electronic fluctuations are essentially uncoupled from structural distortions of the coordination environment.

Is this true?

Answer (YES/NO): NO